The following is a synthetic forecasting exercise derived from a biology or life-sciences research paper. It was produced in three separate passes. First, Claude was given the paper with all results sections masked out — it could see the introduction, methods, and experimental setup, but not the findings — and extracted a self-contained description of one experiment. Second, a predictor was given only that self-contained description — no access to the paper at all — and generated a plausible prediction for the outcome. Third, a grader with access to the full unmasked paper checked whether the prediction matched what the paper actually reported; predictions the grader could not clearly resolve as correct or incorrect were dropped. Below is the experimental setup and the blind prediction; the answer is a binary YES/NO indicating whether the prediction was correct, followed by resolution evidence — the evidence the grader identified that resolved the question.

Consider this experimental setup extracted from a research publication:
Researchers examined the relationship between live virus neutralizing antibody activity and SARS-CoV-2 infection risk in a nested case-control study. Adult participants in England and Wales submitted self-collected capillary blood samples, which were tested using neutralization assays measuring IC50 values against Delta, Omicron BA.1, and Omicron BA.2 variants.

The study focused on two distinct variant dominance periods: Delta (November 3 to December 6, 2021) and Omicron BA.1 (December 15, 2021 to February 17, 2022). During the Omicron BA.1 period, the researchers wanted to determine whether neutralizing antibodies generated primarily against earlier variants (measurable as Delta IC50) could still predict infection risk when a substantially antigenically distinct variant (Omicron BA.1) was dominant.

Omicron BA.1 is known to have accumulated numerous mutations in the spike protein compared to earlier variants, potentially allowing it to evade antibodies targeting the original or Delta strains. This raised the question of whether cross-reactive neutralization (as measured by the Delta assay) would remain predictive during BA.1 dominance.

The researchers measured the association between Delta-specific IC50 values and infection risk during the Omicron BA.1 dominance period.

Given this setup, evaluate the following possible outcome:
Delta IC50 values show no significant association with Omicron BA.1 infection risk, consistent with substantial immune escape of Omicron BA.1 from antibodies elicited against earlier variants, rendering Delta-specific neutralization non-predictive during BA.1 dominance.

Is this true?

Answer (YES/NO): YES